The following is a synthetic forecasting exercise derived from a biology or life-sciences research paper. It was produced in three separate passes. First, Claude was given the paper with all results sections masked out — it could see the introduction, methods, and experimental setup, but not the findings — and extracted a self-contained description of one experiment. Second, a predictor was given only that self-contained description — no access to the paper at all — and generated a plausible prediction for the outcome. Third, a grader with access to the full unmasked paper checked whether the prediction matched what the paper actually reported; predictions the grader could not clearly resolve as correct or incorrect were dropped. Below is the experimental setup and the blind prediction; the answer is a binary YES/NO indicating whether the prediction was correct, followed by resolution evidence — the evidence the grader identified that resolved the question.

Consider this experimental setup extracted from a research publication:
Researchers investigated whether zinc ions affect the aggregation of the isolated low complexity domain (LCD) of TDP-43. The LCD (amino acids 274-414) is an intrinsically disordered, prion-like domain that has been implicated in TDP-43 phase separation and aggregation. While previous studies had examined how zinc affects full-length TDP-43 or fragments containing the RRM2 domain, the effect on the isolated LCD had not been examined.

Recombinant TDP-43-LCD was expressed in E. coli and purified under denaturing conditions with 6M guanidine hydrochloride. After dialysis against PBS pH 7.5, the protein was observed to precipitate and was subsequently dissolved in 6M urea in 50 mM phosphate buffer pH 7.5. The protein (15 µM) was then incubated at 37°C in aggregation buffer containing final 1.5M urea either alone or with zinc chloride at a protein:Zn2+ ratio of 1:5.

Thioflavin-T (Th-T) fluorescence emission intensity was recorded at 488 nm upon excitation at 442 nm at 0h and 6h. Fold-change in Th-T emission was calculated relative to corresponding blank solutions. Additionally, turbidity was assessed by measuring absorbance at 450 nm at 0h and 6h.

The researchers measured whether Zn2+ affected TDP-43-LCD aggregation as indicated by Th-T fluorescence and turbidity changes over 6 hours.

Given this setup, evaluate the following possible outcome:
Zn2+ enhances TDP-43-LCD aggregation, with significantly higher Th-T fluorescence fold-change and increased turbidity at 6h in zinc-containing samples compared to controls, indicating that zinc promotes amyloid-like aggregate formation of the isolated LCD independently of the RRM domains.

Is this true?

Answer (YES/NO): NO